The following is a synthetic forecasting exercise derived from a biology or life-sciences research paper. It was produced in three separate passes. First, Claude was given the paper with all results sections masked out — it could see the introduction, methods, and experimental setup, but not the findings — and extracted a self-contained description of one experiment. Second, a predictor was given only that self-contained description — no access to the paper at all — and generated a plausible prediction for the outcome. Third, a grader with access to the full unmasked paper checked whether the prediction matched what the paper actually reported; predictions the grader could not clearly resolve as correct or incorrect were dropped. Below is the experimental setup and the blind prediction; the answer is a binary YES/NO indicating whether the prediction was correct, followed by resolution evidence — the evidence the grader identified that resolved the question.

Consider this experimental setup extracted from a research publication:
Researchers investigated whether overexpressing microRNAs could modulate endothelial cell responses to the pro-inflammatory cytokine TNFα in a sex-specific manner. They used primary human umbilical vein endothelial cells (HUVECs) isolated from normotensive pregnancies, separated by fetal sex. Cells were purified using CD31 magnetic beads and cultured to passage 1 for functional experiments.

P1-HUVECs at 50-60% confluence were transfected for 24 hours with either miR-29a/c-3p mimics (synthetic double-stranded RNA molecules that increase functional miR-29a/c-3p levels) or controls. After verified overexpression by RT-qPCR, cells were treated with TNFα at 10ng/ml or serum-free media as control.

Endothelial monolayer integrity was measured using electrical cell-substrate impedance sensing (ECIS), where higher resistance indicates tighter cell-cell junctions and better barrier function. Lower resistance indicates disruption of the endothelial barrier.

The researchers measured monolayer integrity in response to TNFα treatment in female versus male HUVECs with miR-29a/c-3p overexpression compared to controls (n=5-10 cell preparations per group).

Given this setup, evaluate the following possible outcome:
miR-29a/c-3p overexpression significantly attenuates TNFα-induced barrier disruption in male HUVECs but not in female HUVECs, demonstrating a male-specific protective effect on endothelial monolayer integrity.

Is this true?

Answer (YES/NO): NO